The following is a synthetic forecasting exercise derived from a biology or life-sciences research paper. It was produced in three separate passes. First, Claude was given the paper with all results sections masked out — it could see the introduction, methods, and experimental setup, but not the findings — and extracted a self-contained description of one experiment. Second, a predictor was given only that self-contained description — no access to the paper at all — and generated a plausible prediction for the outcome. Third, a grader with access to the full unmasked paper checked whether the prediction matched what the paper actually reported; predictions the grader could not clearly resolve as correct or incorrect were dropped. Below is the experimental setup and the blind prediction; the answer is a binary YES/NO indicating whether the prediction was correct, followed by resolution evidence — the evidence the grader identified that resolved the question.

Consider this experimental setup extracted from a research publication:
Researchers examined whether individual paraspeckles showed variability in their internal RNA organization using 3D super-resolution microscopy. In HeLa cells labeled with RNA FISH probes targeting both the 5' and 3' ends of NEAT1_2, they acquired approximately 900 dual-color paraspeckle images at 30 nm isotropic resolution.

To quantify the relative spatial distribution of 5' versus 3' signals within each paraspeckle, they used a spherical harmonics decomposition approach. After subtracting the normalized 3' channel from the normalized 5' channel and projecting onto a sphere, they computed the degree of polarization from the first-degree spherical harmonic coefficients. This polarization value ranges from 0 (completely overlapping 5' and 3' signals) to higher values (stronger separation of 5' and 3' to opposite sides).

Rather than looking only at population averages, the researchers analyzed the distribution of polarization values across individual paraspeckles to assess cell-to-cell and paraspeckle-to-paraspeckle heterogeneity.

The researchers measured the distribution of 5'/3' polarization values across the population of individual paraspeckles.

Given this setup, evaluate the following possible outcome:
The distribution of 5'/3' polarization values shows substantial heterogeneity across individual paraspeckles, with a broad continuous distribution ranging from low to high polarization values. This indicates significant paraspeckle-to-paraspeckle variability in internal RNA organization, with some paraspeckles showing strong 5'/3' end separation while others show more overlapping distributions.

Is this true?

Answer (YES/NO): YES